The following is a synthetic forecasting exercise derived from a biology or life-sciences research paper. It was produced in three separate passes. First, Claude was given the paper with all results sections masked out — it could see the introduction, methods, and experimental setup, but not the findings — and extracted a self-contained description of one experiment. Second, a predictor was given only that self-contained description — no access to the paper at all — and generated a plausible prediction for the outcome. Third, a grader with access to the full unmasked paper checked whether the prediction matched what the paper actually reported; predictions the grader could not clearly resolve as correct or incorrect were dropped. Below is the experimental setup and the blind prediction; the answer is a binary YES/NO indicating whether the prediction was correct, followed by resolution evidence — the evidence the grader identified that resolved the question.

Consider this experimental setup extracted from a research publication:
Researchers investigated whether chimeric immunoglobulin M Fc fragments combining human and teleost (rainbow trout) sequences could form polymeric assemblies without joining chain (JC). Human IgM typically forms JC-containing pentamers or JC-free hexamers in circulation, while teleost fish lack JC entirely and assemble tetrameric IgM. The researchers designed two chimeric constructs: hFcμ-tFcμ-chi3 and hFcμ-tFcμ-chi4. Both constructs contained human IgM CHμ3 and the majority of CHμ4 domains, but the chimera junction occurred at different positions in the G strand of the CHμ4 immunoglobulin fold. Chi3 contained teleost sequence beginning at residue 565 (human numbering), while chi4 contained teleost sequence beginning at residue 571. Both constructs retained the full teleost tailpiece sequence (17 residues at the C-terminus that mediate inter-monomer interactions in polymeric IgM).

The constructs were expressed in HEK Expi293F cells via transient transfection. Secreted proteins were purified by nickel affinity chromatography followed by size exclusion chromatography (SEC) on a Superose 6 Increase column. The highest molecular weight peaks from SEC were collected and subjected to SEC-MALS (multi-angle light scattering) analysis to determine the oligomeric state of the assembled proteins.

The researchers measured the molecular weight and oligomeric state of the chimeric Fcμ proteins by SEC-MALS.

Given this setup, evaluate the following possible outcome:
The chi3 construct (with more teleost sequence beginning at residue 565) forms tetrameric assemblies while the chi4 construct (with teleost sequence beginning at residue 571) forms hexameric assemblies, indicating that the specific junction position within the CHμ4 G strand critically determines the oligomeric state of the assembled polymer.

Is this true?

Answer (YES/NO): NO